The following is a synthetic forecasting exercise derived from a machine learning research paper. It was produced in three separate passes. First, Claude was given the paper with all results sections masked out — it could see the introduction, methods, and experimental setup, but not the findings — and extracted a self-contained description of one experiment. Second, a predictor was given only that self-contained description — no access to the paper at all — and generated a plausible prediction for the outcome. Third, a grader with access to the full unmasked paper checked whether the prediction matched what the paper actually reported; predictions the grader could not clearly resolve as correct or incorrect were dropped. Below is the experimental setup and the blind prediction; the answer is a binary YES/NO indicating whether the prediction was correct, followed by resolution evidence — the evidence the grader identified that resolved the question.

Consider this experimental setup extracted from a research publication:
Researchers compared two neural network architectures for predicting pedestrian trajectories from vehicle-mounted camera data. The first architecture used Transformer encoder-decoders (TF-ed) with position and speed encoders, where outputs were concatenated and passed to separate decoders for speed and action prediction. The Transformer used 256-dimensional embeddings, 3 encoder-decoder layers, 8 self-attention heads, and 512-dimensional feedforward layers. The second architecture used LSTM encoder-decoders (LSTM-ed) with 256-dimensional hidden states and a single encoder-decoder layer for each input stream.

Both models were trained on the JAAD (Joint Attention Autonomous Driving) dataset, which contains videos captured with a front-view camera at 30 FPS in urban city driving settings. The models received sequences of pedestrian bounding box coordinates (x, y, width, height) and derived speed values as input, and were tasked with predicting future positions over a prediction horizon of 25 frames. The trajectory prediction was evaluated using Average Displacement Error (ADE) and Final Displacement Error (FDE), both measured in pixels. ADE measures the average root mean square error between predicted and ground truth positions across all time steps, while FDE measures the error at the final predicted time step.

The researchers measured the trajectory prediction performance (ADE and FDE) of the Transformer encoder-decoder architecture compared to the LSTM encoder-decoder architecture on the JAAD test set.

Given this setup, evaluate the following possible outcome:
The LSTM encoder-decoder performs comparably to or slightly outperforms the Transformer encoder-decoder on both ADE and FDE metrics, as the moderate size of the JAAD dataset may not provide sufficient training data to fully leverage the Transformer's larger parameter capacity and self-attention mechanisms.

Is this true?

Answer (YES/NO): NO